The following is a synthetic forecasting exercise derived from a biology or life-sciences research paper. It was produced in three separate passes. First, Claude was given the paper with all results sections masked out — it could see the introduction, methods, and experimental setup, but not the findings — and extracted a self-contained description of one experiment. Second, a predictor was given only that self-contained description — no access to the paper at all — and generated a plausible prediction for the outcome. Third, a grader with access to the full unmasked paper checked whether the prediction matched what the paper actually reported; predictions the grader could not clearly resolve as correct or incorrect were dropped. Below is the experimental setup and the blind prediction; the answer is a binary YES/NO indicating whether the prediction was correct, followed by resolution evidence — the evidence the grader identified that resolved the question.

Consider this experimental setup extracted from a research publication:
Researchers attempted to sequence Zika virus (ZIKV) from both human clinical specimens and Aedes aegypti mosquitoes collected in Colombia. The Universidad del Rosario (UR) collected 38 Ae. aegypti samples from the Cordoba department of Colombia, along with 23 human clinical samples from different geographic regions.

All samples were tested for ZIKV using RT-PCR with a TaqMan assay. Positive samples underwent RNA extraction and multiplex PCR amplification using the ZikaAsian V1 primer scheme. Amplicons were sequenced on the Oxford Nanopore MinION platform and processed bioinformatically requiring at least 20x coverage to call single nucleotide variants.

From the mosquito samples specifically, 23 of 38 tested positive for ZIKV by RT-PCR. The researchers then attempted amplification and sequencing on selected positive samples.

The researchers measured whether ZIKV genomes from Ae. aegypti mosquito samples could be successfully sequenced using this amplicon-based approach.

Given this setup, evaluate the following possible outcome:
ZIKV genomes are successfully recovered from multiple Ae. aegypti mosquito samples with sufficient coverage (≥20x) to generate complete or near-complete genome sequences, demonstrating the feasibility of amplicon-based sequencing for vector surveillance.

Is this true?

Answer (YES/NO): NO